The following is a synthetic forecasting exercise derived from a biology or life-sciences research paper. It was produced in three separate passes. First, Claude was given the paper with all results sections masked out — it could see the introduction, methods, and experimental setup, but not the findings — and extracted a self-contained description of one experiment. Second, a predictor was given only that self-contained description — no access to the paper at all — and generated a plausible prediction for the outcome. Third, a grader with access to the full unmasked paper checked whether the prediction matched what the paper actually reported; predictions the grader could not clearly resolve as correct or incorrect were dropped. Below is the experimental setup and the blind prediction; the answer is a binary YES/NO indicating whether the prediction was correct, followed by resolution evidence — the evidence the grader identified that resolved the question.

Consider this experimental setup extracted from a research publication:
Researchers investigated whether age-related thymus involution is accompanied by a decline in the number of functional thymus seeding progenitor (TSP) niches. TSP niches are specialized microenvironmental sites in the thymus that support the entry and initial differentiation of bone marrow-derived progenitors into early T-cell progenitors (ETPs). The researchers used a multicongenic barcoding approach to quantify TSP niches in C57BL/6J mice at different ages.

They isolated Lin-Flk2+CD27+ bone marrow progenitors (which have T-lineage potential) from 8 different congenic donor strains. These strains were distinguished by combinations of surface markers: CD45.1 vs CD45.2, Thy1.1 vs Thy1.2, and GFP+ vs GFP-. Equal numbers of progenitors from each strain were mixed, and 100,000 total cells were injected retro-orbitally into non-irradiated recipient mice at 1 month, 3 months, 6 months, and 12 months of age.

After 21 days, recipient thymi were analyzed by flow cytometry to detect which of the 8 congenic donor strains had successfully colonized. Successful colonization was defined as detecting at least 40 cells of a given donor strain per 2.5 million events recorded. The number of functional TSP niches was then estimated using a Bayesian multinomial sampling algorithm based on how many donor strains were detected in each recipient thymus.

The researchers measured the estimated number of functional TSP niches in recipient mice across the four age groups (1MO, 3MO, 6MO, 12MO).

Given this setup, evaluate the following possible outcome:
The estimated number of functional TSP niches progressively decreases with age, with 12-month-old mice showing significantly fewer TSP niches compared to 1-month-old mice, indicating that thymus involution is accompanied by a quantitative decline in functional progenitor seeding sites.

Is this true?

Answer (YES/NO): NO